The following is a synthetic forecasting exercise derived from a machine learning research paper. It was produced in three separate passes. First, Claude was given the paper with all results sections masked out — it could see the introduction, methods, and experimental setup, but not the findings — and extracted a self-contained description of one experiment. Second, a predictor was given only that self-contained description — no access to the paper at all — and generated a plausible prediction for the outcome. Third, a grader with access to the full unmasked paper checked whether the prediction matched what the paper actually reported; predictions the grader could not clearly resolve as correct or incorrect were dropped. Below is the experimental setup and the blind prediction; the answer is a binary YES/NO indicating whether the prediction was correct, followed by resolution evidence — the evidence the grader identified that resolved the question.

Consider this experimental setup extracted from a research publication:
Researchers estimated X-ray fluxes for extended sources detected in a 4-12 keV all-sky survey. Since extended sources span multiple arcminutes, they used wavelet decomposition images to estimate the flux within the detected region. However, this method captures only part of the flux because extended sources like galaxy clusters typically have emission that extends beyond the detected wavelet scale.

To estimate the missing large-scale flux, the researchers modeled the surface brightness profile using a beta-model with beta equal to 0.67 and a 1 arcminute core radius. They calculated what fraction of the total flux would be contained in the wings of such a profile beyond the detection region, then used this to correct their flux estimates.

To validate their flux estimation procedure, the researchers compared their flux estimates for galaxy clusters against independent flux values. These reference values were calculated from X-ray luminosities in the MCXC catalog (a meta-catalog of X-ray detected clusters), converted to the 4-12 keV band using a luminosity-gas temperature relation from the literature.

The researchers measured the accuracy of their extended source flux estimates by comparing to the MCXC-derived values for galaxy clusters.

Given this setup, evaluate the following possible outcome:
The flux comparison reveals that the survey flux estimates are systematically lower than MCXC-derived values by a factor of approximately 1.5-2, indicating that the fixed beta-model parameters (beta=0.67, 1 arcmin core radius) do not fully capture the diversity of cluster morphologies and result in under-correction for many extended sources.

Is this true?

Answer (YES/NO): NO